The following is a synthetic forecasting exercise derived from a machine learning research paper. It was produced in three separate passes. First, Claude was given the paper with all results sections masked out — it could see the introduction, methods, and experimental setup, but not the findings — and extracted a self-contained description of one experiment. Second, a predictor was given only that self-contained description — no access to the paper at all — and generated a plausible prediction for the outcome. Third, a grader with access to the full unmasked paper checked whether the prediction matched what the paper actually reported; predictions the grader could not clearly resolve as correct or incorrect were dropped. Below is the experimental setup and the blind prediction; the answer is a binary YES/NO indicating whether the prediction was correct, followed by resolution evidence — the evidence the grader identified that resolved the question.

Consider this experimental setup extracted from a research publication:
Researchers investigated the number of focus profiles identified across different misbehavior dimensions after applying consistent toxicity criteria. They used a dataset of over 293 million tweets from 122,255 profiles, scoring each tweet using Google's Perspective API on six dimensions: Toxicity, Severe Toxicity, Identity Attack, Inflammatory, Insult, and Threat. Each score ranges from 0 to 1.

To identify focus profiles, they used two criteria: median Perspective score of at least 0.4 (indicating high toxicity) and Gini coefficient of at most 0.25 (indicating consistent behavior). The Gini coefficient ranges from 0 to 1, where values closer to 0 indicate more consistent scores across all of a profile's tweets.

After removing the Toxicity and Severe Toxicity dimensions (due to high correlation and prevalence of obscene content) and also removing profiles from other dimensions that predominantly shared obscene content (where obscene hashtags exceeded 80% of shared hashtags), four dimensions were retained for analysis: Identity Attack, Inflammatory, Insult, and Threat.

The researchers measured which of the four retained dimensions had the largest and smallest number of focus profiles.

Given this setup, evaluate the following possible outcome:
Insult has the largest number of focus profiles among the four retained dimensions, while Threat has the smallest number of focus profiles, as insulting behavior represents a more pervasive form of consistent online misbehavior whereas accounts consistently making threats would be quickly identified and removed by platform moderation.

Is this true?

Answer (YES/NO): NO